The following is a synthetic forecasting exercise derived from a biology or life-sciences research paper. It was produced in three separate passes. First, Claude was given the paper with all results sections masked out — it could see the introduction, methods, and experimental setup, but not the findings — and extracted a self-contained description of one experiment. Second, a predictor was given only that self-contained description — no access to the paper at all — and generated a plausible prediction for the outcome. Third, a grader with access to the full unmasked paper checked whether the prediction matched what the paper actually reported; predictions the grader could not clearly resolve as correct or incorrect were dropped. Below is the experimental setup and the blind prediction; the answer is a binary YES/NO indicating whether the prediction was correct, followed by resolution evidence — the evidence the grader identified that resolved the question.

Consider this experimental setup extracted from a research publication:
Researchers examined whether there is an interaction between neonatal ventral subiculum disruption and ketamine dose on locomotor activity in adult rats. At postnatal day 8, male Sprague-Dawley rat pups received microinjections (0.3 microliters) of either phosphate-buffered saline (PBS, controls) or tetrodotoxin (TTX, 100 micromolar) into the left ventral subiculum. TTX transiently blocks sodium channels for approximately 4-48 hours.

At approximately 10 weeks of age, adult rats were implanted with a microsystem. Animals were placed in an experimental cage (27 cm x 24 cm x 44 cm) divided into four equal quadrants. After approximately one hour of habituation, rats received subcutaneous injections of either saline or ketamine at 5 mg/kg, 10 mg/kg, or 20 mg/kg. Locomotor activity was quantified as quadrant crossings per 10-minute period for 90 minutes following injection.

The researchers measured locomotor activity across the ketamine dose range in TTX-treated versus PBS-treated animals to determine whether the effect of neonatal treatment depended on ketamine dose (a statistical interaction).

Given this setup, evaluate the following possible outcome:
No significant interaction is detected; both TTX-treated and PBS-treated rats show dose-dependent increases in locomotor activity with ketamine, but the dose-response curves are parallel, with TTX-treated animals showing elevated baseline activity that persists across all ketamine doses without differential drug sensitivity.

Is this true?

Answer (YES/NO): NO